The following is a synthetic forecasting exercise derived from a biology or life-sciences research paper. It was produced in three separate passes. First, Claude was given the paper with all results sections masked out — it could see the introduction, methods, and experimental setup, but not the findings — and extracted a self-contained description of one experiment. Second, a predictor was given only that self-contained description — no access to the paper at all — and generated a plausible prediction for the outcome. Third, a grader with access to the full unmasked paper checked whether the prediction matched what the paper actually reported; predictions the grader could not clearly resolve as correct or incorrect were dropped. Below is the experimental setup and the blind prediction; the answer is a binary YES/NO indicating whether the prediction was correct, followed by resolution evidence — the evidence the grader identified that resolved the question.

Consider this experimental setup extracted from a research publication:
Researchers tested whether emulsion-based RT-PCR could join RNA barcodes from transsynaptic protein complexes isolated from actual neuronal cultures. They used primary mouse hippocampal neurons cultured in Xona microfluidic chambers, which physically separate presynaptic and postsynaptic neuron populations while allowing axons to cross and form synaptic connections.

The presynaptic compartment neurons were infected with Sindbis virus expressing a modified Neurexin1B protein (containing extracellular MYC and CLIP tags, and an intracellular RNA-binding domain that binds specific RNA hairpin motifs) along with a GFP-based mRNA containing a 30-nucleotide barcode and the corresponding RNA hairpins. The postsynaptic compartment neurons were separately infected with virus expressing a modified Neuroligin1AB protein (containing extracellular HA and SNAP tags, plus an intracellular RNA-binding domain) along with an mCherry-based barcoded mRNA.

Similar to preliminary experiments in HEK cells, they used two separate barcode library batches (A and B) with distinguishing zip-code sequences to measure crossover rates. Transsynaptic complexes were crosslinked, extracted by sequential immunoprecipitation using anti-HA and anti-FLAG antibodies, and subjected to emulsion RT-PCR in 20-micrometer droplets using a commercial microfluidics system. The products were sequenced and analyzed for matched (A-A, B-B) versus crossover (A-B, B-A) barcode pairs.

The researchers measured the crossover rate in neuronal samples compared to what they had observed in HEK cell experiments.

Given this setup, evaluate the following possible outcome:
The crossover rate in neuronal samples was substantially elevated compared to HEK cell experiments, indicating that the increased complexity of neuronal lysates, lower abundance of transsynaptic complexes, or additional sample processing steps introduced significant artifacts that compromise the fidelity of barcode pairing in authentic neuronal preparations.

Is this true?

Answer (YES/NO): NO